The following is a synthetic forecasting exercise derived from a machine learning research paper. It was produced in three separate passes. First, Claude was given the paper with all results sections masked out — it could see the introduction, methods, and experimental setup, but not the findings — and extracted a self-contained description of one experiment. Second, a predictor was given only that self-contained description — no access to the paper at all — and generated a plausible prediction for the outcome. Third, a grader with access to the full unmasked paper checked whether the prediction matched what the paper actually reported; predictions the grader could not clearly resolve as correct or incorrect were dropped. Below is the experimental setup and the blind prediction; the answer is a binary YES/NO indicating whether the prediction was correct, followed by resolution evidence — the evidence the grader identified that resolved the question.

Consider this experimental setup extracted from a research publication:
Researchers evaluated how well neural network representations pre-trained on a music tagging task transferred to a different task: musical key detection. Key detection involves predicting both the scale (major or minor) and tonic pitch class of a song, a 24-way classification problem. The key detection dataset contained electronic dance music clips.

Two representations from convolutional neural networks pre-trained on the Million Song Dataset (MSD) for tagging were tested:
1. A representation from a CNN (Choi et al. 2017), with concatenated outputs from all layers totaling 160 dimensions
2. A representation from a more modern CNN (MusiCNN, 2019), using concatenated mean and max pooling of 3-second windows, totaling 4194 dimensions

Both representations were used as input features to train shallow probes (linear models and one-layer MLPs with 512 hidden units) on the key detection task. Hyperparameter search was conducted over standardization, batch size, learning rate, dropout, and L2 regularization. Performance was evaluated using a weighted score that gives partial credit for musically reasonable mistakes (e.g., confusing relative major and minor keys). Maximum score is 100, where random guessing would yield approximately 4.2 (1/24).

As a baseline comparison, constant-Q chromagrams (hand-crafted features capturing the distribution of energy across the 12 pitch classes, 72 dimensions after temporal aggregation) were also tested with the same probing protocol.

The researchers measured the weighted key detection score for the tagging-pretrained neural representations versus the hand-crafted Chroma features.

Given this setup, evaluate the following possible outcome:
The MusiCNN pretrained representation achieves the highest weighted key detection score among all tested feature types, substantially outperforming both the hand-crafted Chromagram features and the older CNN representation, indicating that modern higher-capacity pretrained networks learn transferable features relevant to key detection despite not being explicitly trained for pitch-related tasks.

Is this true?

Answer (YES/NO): NO